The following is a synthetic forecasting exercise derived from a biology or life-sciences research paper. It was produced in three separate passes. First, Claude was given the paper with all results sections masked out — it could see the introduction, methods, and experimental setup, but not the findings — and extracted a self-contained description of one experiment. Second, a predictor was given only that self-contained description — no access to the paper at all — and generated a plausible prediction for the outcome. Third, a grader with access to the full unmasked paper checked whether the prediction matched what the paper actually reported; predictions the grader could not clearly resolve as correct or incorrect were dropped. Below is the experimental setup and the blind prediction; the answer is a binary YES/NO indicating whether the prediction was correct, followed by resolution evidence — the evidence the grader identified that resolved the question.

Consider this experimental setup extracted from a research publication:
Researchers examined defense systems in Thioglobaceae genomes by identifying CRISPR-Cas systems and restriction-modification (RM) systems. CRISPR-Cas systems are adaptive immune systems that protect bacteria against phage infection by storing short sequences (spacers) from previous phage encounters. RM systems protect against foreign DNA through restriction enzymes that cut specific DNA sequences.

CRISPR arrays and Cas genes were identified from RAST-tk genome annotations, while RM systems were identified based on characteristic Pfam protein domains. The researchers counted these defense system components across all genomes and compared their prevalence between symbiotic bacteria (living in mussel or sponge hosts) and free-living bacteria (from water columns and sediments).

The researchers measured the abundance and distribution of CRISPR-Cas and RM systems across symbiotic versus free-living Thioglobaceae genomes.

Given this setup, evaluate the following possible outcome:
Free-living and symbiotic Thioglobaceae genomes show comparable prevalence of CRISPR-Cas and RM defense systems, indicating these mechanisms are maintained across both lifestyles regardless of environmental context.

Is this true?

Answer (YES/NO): NO